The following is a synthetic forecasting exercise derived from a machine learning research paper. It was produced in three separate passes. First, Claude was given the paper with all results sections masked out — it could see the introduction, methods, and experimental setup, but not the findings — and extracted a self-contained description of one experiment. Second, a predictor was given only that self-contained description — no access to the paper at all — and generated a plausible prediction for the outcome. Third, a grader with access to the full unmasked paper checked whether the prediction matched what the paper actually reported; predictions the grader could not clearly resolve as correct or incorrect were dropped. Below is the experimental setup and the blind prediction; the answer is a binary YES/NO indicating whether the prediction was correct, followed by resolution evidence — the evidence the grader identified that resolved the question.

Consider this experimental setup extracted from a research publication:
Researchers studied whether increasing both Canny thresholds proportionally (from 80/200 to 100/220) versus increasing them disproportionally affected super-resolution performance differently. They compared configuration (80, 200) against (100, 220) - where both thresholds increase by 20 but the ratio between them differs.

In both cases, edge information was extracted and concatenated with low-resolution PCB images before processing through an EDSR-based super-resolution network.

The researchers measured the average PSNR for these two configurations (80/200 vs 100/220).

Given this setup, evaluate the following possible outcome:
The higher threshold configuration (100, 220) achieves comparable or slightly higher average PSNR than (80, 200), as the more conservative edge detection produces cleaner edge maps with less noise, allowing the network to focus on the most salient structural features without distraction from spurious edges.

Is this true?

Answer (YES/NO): YES